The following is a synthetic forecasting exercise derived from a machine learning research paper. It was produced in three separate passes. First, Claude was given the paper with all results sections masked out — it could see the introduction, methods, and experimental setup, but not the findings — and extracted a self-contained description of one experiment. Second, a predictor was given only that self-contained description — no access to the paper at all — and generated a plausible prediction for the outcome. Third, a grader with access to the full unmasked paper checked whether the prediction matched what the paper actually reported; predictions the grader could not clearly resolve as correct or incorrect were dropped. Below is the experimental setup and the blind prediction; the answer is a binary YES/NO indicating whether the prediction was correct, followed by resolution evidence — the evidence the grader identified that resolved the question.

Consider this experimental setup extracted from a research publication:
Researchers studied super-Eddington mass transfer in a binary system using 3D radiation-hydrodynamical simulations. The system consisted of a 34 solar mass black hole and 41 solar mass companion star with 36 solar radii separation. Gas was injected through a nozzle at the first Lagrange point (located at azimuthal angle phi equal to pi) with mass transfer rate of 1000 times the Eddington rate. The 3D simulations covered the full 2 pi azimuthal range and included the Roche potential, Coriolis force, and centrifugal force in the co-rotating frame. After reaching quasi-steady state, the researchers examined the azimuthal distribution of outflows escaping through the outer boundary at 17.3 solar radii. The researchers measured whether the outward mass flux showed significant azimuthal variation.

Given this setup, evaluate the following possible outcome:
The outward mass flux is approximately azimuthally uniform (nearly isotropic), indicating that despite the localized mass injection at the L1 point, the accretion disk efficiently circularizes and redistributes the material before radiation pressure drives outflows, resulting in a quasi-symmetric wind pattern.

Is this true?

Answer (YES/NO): NO